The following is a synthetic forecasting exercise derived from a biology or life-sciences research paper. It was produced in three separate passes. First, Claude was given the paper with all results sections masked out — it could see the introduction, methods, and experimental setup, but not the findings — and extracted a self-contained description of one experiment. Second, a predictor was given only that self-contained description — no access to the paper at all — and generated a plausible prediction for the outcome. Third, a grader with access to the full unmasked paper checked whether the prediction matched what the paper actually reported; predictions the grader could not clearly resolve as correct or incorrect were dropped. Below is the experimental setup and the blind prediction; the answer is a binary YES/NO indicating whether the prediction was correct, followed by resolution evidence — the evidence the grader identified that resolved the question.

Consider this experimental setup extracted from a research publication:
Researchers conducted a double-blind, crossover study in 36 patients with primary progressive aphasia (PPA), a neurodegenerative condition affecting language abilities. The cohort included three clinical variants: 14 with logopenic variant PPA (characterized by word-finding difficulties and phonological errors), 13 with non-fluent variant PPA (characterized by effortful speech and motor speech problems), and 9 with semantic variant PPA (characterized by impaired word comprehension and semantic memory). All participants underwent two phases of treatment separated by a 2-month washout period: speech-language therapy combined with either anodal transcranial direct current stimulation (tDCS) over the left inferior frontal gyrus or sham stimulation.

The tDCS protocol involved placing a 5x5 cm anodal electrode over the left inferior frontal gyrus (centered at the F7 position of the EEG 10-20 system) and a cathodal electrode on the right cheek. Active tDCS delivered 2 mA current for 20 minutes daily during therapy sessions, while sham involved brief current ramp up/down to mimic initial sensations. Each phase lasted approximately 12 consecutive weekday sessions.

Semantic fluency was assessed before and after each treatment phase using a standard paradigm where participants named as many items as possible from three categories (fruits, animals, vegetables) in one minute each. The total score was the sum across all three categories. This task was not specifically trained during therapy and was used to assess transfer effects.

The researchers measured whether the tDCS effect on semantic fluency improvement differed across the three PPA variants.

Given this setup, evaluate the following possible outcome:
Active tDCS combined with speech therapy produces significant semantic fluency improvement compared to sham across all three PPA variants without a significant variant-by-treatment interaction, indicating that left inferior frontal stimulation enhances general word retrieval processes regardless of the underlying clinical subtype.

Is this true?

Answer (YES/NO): NO